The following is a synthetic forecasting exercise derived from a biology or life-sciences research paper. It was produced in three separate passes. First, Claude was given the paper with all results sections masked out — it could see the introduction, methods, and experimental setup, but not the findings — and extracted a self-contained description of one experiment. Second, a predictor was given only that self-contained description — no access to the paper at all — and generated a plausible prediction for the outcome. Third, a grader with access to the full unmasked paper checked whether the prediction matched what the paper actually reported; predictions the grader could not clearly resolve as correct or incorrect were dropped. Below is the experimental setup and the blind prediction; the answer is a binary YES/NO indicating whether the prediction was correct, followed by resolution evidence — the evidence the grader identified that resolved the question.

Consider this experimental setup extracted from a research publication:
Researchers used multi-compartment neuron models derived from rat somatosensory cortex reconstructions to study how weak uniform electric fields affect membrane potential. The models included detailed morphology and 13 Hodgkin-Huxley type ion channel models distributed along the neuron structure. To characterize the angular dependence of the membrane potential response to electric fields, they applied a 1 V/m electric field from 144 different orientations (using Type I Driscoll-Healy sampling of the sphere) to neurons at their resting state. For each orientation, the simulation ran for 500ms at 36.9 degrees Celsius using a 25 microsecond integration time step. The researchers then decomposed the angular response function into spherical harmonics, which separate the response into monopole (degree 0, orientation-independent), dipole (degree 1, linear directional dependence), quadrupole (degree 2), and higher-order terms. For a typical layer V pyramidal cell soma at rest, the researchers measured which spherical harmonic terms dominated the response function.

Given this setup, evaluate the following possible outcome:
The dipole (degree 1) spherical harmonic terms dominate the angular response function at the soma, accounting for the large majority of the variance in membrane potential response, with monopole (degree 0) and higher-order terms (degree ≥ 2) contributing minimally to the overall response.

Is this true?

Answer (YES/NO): YES